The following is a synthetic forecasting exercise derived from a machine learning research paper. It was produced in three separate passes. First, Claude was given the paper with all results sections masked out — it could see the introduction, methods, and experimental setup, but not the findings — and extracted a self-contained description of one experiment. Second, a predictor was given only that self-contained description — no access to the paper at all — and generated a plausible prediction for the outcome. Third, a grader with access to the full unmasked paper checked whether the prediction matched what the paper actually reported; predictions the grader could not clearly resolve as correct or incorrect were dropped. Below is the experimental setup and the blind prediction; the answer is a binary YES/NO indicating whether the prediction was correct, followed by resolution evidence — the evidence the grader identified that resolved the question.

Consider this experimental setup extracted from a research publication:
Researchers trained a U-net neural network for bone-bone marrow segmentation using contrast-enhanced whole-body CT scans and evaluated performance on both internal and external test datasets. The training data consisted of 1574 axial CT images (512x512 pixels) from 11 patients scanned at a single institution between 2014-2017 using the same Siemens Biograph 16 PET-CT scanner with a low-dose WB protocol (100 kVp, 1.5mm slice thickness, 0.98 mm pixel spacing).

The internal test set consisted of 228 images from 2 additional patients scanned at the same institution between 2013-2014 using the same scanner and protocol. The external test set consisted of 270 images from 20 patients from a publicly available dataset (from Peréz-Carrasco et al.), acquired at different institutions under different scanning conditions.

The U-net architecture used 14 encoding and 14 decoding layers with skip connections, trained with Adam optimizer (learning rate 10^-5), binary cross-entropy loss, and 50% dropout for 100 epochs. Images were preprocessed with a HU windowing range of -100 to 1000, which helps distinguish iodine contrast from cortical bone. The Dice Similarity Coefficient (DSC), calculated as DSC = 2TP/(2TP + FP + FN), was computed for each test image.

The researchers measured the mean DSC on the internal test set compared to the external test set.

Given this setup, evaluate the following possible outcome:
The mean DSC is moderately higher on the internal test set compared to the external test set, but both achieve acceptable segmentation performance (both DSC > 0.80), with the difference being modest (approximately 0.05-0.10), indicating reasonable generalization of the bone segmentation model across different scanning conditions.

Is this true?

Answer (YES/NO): YES